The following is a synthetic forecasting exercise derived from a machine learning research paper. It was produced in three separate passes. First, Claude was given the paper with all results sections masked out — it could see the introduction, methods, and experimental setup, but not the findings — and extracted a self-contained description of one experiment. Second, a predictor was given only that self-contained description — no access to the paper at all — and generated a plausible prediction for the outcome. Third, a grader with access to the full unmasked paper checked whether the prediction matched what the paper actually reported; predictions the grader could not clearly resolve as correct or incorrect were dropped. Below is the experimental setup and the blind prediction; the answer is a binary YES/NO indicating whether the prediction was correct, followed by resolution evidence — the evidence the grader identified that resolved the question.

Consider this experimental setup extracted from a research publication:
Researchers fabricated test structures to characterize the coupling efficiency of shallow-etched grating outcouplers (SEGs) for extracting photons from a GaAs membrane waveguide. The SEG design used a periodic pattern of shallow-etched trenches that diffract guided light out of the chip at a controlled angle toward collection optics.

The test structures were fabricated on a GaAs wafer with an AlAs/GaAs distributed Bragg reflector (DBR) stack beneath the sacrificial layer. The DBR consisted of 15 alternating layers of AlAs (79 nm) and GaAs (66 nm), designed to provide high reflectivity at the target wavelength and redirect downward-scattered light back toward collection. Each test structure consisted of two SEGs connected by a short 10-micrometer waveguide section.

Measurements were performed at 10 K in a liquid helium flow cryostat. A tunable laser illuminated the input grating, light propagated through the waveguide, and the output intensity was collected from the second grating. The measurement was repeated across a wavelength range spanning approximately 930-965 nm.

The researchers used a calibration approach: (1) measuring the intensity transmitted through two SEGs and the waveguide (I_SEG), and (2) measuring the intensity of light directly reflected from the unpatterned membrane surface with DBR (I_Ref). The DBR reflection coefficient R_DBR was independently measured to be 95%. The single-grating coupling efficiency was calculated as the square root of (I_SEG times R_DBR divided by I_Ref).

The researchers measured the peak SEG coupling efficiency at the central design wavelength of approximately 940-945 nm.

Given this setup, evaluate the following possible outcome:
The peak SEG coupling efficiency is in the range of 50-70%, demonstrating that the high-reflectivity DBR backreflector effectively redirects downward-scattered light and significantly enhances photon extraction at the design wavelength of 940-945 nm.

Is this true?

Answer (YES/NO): NO